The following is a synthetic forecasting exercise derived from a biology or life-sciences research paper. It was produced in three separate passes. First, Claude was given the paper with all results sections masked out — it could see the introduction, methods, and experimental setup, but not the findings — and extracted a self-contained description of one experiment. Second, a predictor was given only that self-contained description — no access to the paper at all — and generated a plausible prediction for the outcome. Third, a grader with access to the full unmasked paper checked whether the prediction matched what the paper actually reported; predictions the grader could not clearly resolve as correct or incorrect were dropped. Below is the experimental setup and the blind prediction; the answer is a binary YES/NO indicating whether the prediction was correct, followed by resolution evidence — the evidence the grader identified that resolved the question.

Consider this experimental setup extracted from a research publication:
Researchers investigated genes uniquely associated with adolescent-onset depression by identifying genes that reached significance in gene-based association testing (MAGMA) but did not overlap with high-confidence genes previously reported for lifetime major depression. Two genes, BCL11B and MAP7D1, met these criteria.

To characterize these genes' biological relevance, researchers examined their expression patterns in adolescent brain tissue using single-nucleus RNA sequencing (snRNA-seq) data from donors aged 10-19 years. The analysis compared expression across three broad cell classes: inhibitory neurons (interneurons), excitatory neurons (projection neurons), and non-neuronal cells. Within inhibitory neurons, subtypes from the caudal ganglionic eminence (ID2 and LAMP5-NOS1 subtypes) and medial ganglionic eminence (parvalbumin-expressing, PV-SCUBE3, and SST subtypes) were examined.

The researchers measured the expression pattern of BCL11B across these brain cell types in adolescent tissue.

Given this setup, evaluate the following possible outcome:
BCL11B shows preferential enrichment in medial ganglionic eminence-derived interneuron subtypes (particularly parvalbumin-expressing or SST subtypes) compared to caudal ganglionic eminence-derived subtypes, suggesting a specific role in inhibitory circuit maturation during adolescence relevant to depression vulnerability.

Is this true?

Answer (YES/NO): NO